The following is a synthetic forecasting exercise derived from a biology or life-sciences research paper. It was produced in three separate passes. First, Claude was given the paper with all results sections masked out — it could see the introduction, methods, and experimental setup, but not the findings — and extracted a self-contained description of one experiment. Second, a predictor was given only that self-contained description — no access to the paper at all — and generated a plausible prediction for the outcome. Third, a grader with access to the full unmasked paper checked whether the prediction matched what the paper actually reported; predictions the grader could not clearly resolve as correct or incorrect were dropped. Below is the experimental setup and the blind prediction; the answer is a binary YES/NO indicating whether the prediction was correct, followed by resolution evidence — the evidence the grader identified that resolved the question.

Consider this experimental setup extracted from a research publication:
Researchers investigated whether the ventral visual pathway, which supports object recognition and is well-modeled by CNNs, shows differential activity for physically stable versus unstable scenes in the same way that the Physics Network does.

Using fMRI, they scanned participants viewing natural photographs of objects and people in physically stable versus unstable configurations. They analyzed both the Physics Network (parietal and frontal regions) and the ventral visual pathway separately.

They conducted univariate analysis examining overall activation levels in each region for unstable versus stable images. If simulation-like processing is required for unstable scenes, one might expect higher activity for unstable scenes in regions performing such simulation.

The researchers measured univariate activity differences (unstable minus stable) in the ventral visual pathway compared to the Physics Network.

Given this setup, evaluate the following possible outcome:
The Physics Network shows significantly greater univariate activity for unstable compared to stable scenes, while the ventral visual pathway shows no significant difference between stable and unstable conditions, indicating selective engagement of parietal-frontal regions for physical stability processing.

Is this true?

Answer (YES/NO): YES